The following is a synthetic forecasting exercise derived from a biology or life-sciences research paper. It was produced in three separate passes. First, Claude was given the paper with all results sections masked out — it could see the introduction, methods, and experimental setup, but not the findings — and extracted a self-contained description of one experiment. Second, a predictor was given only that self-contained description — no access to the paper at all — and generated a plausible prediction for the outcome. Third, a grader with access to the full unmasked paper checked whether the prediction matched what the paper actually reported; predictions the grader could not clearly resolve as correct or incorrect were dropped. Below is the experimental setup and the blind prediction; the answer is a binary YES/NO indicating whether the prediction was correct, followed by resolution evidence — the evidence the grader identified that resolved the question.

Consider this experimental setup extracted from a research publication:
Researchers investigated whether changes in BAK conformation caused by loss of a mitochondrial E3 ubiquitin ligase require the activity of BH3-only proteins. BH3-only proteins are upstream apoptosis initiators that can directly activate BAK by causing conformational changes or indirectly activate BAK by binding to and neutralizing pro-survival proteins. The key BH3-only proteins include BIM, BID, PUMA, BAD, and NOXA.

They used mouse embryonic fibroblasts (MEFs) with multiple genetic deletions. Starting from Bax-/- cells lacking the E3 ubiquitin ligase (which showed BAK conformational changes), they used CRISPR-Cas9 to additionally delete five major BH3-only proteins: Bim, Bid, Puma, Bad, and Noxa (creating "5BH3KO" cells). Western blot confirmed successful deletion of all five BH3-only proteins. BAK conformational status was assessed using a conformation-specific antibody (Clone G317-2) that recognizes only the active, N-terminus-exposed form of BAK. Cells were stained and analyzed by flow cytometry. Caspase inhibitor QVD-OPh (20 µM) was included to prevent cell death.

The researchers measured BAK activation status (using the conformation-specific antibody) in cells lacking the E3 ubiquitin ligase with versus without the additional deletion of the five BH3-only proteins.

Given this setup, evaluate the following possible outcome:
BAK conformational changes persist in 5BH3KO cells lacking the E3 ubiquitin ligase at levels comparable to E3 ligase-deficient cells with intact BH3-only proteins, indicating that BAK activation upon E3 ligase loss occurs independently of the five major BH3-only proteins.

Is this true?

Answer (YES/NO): YES